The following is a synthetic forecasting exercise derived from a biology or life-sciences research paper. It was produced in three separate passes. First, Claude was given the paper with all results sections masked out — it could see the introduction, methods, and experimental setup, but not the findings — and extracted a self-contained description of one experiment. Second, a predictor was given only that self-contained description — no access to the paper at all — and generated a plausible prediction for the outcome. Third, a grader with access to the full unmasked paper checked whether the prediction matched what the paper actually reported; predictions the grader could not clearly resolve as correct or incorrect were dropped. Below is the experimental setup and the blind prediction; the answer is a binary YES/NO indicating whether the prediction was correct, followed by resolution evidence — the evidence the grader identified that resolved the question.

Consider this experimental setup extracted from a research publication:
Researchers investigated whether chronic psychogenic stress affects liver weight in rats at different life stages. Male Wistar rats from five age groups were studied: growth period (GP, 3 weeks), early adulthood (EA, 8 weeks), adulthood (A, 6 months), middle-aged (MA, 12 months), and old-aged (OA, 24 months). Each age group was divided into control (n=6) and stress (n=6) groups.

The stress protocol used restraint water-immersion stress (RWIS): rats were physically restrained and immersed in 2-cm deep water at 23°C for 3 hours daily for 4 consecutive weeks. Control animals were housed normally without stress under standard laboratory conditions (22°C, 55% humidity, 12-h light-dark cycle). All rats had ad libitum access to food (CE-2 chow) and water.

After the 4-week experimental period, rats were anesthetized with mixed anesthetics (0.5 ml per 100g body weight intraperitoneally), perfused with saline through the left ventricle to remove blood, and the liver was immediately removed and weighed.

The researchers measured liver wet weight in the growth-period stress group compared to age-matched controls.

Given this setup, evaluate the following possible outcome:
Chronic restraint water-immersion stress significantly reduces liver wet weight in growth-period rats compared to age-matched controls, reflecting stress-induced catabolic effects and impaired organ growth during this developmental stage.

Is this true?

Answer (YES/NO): YES